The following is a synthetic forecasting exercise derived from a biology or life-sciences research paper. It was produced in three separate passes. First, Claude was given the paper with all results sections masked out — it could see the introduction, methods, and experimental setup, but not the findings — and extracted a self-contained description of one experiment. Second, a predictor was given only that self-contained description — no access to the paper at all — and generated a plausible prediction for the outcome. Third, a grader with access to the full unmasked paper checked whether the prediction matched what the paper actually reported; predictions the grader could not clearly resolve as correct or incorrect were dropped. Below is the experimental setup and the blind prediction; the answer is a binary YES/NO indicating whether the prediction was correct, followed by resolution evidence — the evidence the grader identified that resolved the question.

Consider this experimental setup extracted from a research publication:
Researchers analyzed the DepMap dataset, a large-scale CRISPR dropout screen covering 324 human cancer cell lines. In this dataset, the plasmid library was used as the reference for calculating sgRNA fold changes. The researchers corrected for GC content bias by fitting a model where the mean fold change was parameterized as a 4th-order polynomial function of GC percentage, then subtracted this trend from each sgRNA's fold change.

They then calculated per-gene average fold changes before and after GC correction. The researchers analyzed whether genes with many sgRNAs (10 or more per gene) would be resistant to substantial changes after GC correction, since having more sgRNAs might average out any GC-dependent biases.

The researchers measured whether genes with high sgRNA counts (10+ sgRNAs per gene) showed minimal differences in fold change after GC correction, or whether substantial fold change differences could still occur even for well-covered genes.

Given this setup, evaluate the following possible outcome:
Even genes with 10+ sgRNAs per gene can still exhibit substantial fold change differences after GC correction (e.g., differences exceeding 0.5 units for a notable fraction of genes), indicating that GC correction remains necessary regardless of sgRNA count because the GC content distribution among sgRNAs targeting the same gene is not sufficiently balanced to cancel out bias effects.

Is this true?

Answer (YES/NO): YES